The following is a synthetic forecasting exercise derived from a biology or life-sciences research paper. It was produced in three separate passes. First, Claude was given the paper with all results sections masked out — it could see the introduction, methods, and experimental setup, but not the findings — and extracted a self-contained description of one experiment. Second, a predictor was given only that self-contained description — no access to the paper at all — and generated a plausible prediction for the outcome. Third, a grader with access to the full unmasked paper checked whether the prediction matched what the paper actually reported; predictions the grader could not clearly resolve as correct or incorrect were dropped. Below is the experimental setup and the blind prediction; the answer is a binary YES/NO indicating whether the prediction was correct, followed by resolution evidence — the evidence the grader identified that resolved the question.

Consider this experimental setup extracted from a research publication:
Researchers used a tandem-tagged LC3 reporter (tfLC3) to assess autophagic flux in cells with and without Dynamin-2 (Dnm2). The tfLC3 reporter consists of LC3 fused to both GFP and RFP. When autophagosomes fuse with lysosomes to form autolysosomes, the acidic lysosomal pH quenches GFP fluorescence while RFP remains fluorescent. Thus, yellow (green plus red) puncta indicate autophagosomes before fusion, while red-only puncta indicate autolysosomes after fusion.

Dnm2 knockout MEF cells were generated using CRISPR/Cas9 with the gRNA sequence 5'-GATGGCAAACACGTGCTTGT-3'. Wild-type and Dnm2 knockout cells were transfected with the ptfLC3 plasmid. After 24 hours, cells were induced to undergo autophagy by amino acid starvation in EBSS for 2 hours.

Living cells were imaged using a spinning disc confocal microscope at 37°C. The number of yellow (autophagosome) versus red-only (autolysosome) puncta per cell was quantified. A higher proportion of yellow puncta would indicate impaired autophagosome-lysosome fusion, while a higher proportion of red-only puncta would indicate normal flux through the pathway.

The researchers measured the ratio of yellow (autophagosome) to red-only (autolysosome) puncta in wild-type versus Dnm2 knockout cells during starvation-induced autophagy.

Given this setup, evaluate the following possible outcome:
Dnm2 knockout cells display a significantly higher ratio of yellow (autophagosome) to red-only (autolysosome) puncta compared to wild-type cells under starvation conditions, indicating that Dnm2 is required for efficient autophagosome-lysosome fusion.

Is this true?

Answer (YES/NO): NO